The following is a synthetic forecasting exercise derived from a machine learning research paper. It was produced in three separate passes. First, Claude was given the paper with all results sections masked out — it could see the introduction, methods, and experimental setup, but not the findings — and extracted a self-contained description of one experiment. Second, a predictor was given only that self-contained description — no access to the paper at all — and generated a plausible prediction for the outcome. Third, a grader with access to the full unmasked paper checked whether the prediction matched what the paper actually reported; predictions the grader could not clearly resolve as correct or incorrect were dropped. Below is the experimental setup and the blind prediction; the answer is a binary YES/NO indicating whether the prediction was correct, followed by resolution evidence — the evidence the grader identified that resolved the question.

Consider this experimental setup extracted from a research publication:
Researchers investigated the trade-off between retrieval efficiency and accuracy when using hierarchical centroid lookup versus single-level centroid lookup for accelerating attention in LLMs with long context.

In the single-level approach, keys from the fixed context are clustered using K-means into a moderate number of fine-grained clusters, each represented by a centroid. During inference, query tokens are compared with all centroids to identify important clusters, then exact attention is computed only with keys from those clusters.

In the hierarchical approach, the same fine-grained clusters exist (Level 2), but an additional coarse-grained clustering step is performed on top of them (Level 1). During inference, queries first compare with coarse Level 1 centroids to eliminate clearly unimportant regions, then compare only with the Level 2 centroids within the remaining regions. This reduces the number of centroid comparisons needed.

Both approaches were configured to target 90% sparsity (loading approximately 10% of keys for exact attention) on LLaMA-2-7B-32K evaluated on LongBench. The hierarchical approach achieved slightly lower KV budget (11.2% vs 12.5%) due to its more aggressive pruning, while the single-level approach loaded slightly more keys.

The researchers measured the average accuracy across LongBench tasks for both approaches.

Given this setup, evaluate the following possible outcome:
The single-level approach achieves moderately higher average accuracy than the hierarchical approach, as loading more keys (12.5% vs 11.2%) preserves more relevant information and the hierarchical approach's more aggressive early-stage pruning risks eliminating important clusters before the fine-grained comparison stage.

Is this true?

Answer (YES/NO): NO